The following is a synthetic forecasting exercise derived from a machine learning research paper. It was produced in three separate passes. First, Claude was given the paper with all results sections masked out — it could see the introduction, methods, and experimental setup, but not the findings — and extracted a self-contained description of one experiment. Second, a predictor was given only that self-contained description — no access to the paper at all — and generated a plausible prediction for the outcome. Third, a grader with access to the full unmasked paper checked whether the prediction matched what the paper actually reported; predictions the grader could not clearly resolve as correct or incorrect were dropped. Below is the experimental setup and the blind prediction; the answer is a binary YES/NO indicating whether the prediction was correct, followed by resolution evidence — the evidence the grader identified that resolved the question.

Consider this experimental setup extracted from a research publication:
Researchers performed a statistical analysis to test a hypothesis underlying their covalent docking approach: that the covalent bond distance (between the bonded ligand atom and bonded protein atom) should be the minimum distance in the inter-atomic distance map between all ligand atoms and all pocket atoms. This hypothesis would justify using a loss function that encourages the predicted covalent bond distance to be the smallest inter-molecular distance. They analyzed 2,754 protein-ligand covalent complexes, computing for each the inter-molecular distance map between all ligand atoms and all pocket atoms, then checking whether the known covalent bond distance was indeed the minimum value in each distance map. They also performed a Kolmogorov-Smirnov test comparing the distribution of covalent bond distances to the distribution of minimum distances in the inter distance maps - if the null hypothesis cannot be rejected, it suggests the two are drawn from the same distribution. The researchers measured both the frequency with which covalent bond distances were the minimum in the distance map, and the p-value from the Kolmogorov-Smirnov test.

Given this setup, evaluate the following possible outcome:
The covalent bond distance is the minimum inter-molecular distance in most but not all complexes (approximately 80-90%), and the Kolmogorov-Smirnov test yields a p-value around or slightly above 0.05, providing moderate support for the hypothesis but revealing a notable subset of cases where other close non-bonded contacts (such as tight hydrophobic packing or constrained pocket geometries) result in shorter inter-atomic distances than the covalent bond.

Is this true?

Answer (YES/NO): NO